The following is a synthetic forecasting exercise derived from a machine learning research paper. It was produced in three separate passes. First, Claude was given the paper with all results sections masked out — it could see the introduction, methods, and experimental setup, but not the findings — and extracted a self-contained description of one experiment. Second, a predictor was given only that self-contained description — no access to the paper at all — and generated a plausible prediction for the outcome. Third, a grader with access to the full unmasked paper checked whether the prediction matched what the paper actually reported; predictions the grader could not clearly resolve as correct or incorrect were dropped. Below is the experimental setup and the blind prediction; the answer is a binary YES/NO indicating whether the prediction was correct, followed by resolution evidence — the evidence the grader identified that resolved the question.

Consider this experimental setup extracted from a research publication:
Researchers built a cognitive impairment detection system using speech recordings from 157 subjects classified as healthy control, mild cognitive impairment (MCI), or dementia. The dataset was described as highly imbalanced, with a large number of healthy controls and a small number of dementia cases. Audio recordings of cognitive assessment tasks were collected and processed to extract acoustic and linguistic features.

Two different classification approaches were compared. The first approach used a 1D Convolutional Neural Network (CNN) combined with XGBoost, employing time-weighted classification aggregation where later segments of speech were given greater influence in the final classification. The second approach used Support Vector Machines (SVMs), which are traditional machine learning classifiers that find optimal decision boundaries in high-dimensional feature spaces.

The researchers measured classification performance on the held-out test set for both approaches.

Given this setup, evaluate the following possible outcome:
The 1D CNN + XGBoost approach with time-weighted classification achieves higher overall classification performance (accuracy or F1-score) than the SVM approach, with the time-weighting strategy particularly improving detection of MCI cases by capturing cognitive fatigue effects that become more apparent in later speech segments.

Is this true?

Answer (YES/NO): NO